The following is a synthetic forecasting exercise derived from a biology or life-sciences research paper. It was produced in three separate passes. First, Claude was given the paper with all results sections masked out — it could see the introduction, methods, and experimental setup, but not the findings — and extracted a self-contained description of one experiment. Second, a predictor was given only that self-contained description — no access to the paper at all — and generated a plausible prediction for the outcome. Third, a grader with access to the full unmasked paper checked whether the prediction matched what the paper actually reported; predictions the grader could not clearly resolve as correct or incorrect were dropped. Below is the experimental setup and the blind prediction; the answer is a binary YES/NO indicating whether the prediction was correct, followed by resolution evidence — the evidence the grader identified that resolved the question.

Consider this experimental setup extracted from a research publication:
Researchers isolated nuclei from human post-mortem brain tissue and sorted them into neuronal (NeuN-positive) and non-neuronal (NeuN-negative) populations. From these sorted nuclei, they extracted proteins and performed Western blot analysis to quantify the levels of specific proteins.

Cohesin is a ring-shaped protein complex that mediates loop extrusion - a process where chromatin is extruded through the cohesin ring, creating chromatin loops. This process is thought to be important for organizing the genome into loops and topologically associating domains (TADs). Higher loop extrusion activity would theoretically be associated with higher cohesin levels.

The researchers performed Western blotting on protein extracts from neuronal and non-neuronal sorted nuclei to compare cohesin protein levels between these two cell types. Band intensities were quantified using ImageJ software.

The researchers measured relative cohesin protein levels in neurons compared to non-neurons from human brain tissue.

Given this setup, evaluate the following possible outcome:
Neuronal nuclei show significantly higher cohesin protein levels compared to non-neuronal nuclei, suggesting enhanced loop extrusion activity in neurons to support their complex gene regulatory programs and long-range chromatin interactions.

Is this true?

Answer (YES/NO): YES